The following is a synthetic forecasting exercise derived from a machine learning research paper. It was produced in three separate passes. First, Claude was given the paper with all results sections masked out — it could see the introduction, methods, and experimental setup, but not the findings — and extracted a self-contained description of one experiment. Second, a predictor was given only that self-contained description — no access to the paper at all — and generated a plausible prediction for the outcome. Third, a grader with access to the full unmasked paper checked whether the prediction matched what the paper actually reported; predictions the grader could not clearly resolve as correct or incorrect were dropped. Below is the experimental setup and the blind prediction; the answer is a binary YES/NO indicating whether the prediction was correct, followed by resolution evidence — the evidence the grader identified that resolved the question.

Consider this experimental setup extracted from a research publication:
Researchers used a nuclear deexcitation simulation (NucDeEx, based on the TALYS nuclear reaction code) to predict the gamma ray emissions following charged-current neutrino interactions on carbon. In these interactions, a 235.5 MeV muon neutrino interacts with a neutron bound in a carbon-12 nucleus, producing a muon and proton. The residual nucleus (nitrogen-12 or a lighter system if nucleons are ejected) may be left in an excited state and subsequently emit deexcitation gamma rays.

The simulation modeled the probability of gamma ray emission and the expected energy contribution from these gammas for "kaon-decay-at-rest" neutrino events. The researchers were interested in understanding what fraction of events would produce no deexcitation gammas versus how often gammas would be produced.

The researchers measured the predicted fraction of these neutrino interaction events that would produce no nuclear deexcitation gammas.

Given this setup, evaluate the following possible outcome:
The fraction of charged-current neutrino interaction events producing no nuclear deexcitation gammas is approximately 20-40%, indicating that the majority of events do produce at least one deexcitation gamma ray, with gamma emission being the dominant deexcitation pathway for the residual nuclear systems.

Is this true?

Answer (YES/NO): NO